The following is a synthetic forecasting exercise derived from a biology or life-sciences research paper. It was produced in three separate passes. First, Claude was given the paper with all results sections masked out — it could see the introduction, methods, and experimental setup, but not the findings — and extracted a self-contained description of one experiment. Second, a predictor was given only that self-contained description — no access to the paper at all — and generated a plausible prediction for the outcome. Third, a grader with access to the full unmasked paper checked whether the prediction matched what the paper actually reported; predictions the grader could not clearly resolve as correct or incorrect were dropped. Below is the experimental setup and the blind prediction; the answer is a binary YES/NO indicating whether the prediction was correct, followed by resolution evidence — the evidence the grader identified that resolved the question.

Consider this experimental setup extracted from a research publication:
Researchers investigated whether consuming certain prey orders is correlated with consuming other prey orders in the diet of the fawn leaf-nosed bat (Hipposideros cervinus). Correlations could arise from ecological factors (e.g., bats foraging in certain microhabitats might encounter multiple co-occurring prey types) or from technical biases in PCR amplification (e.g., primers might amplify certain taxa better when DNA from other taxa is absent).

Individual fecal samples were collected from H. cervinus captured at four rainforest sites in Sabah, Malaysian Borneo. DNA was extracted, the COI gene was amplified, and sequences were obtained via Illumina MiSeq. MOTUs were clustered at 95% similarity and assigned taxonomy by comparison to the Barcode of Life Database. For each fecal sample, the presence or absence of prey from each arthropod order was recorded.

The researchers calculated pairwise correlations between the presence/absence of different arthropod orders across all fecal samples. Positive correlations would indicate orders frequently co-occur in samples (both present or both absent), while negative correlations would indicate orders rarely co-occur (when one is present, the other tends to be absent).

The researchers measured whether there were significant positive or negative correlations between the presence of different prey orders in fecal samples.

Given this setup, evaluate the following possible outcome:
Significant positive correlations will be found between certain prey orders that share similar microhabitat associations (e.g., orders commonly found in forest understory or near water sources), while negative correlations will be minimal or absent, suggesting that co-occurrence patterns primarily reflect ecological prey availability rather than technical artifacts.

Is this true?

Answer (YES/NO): YES